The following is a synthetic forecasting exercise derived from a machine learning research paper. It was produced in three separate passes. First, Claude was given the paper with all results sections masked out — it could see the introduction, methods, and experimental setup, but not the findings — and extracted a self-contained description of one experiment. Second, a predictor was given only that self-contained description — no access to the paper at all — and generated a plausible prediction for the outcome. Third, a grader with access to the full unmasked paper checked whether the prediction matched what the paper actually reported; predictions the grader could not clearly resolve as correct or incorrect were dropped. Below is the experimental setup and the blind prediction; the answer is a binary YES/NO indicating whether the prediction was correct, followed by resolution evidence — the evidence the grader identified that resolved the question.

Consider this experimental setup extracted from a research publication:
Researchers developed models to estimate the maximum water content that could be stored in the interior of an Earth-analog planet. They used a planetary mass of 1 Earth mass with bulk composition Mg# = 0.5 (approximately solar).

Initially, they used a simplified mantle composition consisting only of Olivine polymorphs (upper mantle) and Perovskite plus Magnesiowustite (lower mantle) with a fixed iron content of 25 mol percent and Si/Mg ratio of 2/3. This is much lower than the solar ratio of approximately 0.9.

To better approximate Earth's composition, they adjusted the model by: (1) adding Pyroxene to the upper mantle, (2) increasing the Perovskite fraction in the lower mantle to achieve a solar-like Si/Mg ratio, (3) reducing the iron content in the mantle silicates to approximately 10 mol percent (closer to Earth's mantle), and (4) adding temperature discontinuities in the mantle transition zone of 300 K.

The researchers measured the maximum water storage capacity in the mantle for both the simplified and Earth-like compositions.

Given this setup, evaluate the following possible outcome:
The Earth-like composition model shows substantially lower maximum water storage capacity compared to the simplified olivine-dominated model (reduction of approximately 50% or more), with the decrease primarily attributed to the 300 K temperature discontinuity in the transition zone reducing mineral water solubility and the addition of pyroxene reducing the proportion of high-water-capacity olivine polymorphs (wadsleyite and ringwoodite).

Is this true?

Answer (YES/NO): YES